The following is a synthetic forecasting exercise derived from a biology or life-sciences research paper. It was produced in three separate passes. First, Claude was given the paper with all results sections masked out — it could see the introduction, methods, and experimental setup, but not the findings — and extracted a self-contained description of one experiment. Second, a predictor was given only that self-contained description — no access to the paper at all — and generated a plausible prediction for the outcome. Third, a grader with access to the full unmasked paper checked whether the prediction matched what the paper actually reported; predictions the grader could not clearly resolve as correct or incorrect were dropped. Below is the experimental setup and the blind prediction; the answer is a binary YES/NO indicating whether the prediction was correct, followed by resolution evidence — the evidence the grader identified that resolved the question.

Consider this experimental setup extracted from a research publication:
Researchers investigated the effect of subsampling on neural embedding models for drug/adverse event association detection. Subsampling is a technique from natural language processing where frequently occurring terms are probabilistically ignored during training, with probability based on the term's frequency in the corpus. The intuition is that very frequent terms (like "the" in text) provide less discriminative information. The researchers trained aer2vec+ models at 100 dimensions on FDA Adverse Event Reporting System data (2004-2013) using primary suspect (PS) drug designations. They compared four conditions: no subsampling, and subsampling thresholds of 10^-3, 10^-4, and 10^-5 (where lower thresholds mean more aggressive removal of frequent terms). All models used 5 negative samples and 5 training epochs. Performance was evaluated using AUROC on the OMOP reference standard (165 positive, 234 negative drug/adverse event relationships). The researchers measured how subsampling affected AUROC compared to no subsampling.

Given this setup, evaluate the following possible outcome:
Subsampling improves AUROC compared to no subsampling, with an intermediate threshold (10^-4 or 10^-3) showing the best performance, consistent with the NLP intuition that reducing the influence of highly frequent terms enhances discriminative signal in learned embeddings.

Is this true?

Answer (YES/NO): NO